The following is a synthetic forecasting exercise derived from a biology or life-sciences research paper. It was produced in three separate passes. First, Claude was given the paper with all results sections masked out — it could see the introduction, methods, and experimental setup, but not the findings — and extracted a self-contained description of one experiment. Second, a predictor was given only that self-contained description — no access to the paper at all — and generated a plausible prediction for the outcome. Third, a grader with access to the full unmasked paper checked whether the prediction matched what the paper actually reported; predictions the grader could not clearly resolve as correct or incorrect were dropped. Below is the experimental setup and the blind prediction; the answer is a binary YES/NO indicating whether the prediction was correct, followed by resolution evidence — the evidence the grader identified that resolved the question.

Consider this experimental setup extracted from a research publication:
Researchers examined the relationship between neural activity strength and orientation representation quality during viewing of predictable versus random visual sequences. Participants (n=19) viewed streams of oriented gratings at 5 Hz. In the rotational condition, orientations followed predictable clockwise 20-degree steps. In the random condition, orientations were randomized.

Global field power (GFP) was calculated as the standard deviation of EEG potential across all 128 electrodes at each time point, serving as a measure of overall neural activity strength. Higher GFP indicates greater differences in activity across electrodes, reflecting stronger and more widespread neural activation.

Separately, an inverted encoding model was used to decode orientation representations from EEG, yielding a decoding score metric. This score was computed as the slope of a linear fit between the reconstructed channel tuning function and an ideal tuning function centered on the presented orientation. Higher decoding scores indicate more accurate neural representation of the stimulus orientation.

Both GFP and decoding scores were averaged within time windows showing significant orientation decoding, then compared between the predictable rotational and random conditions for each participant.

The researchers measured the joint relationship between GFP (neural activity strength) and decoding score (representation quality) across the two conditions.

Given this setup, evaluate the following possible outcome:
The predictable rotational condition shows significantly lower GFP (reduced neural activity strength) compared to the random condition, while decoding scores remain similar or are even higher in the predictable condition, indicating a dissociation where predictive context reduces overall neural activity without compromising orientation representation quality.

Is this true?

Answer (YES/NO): YES